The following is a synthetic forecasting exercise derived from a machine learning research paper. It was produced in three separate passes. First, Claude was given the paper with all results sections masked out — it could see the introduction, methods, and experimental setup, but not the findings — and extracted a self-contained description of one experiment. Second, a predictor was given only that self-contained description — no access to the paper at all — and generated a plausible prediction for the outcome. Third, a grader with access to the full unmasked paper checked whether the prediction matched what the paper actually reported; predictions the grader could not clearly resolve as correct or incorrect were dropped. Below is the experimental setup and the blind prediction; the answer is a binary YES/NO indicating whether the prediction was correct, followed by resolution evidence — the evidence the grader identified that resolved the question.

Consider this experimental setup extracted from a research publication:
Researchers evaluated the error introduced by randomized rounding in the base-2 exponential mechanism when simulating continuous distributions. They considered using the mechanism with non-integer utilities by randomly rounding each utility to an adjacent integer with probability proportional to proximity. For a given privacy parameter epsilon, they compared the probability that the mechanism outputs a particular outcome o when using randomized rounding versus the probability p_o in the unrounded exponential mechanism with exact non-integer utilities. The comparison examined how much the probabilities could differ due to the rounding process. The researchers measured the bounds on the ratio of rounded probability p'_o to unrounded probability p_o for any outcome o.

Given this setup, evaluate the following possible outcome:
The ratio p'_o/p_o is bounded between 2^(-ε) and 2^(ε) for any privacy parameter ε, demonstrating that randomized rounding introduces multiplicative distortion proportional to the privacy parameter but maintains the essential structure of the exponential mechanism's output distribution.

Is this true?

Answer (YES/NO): NO